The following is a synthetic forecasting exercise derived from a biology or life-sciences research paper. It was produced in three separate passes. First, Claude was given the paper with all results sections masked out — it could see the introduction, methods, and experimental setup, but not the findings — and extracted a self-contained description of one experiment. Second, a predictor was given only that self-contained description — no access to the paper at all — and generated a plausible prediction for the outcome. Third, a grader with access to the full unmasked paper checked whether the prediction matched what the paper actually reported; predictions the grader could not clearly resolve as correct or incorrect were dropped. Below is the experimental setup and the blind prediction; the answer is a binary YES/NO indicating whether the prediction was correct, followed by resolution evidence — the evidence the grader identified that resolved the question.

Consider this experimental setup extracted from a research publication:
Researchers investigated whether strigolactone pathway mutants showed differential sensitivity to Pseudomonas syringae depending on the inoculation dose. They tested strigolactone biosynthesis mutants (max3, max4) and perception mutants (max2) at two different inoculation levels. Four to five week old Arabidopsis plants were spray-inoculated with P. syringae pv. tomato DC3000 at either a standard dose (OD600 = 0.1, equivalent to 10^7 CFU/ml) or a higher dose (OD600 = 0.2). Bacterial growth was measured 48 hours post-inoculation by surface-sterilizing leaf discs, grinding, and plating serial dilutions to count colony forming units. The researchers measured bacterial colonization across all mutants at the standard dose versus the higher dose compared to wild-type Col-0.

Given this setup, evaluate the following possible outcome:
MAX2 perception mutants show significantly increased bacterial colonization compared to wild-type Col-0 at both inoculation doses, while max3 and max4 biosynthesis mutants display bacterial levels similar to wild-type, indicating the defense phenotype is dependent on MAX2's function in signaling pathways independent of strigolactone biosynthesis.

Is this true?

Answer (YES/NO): NO